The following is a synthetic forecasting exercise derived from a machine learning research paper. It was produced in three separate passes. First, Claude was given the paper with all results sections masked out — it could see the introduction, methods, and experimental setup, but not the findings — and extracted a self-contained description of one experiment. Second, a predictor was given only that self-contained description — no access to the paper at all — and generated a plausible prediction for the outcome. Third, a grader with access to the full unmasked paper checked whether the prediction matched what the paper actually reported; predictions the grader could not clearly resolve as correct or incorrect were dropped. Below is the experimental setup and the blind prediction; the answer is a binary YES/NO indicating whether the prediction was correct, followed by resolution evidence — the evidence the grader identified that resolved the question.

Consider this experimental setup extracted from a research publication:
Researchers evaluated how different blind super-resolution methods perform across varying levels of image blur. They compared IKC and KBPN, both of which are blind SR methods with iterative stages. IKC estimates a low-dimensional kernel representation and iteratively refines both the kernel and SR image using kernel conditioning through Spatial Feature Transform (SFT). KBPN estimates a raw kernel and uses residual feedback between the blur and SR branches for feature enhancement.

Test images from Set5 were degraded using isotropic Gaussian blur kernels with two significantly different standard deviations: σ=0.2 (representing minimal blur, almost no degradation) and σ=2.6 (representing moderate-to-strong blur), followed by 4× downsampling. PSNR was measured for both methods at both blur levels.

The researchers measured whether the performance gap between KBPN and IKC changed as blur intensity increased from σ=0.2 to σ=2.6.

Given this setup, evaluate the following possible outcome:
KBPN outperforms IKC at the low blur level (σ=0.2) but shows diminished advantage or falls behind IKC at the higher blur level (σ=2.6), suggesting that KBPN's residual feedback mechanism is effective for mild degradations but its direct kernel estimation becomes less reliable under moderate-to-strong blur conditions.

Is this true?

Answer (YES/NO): YES